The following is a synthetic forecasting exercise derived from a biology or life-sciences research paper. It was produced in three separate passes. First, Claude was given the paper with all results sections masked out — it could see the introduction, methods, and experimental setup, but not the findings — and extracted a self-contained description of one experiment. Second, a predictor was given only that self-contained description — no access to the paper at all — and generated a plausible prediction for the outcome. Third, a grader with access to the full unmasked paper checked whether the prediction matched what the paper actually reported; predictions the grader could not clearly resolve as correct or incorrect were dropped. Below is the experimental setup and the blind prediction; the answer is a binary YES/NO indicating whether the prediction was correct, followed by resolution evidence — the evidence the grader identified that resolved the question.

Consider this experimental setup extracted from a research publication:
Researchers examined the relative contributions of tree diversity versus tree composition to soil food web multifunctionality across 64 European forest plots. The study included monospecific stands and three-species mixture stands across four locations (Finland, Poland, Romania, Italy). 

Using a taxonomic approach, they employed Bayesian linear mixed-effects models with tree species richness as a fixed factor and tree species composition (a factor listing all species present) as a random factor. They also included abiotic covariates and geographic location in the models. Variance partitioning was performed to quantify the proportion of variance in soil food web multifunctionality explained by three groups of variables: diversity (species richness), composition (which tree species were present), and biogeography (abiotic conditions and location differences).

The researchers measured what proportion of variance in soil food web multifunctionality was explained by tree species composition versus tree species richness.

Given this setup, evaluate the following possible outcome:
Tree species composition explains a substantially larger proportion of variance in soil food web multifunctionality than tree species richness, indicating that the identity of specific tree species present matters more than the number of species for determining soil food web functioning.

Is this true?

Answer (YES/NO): YES